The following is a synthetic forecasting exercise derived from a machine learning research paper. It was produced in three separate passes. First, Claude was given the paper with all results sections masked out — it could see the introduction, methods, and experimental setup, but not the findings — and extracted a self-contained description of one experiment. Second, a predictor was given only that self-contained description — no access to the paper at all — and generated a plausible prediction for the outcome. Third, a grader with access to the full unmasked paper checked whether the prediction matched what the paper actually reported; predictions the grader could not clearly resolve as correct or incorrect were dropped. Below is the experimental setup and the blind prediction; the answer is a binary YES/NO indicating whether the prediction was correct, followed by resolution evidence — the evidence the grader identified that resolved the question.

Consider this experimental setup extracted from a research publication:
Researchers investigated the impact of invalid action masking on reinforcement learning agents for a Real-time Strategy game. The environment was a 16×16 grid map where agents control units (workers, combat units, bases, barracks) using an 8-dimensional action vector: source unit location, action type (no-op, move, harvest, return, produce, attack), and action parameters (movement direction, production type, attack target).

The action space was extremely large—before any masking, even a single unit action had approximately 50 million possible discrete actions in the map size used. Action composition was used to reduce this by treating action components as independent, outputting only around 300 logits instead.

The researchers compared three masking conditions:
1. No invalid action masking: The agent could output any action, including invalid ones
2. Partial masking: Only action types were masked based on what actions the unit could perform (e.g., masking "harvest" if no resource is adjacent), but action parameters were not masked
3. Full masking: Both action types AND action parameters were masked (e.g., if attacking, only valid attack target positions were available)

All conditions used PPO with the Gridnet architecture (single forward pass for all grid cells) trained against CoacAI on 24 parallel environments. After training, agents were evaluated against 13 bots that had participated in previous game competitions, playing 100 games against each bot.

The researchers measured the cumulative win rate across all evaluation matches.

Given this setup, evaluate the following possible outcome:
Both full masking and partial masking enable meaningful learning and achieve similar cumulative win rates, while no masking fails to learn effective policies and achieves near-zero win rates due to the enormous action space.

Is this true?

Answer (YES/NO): NO